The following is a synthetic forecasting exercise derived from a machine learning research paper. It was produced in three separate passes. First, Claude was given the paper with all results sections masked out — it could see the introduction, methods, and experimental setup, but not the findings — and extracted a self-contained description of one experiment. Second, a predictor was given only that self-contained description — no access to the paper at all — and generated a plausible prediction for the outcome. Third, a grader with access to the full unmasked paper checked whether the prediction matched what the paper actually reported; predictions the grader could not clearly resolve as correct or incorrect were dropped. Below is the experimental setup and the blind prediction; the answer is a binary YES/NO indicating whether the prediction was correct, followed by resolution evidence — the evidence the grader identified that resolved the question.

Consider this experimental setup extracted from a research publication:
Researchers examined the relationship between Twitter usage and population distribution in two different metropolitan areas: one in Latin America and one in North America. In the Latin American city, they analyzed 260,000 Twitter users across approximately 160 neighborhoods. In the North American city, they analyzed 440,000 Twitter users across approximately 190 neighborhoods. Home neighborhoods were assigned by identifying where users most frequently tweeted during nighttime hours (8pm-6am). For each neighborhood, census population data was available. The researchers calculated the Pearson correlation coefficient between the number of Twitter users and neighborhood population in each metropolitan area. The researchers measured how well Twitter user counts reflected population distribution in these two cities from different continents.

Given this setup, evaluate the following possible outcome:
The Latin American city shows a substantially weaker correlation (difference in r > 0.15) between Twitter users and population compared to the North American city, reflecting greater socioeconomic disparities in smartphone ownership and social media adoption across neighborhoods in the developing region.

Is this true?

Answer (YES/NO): NO